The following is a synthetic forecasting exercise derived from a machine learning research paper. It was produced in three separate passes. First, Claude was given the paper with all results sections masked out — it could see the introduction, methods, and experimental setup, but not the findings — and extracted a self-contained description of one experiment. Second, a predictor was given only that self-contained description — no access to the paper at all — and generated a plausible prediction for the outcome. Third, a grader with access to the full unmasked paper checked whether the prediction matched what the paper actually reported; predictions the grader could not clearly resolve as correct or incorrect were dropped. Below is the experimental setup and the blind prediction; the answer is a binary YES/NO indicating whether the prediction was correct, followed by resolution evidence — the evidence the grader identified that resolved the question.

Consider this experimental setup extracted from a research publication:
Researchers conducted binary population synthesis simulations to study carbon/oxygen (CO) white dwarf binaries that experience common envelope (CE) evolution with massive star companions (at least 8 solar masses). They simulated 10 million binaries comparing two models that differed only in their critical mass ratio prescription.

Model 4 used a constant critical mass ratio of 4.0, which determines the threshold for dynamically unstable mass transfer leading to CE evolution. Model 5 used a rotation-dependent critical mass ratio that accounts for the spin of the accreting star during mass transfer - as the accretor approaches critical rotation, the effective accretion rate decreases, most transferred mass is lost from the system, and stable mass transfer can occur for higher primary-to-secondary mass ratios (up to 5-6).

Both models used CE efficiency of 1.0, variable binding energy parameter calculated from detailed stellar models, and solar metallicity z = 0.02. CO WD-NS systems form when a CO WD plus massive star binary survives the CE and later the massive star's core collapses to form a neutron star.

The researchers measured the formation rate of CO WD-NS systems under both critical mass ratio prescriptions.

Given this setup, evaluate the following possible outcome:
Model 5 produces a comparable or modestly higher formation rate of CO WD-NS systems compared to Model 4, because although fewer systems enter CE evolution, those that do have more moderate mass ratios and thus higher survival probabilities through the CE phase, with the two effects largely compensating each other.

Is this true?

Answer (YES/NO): YES